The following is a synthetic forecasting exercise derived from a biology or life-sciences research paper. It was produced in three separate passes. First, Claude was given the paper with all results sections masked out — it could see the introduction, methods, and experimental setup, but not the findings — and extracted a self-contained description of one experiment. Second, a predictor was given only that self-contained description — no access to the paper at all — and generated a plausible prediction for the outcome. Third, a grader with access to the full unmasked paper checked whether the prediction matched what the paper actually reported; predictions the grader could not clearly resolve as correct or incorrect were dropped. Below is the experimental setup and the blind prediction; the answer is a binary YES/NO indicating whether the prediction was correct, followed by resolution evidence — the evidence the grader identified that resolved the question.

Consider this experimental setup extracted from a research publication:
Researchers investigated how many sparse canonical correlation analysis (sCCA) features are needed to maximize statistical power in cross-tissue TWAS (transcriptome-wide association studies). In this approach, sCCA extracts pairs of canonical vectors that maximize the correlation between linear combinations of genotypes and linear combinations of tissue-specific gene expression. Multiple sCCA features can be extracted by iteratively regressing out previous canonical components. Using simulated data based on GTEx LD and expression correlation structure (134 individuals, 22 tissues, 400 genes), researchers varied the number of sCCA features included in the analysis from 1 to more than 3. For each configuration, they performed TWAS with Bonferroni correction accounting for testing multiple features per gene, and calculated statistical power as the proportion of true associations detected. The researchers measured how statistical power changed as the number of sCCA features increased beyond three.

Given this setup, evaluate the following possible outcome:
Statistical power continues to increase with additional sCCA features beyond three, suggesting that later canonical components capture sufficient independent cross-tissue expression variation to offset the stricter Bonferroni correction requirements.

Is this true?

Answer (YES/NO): NO